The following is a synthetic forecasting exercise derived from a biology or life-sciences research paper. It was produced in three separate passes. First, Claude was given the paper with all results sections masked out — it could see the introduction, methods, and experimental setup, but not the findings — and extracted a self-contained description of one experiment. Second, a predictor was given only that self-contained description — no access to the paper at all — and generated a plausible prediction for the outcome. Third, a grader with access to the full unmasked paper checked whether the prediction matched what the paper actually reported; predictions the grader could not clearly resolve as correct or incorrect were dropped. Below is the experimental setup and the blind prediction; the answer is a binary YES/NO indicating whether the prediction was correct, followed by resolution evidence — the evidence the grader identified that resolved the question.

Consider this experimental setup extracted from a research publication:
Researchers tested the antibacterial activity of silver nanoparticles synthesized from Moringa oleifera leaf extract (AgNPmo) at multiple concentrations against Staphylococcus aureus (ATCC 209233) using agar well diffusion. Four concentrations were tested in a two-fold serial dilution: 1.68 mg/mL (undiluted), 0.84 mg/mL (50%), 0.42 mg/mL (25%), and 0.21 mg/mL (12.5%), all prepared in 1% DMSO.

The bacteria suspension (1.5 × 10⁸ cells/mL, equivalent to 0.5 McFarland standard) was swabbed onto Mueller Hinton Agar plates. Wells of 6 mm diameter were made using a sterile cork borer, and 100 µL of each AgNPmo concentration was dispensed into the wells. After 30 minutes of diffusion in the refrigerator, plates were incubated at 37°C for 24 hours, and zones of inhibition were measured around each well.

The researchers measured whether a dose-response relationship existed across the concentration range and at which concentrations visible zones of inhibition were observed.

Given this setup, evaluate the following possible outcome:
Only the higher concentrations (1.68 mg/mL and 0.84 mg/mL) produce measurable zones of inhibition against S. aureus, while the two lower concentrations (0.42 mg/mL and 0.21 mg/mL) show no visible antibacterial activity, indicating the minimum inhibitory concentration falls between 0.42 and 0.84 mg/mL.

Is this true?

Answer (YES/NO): NO